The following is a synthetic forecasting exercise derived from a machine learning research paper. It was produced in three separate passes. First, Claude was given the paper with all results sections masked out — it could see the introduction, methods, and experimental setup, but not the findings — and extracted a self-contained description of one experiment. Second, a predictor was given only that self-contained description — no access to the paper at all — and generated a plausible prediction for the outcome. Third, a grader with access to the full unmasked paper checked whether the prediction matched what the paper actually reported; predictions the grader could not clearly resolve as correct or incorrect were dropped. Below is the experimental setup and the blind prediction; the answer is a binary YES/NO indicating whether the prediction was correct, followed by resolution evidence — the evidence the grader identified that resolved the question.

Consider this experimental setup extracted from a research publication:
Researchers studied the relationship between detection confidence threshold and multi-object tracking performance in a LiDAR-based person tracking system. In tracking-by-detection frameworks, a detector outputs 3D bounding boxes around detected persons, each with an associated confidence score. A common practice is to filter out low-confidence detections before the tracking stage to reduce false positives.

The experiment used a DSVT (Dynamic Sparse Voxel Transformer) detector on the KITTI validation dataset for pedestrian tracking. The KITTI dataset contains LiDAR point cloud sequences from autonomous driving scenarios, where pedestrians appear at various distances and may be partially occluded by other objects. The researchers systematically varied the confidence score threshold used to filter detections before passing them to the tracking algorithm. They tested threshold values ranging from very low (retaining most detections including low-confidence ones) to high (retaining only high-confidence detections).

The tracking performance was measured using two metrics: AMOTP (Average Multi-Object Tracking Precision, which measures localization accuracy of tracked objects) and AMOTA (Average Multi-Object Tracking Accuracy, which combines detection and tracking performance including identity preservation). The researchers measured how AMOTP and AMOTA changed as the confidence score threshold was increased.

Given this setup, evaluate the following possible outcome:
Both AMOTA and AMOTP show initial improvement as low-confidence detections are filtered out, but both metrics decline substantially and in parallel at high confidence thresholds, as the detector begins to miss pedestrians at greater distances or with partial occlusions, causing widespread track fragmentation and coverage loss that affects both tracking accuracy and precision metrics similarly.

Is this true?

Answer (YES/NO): NO